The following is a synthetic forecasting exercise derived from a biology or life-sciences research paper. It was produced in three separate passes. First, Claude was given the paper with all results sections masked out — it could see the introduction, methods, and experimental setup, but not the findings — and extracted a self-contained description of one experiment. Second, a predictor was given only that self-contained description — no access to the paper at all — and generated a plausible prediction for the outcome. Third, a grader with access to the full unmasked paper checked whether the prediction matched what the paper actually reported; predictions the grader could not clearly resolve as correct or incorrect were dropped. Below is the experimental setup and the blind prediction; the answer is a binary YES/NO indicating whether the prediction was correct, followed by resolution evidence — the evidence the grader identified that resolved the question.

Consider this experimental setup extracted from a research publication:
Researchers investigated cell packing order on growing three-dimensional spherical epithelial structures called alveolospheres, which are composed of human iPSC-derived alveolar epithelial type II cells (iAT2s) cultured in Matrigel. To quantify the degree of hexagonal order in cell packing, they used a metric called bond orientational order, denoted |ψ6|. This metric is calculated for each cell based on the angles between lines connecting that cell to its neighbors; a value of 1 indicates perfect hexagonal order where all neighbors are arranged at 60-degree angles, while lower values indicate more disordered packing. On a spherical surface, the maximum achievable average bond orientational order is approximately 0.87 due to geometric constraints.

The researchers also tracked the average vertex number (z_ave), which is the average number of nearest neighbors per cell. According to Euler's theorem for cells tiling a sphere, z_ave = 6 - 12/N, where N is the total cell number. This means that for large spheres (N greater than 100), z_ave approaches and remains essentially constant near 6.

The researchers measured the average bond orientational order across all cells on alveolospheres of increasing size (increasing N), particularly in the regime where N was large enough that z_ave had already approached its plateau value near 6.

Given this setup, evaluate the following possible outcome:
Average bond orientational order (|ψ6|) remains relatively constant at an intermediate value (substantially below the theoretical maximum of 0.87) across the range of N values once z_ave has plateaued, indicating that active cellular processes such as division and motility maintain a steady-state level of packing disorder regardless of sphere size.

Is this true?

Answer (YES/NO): NO